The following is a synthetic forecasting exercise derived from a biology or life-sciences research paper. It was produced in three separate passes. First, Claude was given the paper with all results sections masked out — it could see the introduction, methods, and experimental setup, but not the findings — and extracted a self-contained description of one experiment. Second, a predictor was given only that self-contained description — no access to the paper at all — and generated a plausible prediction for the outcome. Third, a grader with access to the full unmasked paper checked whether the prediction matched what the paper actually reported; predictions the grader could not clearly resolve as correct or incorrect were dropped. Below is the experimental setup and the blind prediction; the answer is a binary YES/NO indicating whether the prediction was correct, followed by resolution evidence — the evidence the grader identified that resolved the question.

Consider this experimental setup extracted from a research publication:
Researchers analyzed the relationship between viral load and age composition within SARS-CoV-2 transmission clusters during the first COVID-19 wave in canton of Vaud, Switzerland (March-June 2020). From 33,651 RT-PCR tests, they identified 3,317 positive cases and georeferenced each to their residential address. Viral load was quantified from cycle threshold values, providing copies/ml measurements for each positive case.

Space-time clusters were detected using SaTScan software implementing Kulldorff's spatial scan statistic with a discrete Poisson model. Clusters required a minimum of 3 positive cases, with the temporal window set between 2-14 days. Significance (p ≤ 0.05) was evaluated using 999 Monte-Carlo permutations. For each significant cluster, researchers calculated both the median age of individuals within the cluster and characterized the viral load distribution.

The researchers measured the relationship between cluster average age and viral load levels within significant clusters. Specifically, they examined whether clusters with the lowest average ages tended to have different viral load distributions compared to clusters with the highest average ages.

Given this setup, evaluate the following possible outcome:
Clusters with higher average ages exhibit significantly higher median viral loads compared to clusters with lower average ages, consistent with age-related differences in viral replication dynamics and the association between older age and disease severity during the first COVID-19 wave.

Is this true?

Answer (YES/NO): NO